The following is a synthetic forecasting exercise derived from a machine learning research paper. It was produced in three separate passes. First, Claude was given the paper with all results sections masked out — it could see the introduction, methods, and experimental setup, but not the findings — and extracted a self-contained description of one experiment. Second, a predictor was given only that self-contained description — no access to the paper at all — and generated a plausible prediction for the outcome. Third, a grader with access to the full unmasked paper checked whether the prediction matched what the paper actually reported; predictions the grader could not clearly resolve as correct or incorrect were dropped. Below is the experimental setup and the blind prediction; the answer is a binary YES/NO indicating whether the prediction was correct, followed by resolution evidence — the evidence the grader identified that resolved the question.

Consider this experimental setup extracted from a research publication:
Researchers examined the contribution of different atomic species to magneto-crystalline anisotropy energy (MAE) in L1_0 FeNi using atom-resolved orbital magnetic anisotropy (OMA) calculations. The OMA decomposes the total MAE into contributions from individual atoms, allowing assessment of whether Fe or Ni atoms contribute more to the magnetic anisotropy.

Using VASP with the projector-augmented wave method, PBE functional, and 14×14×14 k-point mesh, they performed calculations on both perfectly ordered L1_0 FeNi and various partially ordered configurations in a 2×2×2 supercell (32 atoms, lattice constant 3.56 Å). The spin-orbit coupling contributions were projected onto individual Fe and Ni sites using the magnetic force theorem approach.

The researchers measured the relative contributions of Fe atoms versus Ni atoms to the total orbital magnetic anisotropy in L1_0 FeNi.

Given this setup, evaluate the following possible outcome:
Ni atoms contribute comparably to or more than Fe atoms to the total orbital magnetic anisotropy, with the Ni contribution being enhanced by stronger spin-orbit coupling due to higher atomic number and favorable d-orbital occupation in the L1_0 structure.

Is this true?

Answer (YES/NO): NO